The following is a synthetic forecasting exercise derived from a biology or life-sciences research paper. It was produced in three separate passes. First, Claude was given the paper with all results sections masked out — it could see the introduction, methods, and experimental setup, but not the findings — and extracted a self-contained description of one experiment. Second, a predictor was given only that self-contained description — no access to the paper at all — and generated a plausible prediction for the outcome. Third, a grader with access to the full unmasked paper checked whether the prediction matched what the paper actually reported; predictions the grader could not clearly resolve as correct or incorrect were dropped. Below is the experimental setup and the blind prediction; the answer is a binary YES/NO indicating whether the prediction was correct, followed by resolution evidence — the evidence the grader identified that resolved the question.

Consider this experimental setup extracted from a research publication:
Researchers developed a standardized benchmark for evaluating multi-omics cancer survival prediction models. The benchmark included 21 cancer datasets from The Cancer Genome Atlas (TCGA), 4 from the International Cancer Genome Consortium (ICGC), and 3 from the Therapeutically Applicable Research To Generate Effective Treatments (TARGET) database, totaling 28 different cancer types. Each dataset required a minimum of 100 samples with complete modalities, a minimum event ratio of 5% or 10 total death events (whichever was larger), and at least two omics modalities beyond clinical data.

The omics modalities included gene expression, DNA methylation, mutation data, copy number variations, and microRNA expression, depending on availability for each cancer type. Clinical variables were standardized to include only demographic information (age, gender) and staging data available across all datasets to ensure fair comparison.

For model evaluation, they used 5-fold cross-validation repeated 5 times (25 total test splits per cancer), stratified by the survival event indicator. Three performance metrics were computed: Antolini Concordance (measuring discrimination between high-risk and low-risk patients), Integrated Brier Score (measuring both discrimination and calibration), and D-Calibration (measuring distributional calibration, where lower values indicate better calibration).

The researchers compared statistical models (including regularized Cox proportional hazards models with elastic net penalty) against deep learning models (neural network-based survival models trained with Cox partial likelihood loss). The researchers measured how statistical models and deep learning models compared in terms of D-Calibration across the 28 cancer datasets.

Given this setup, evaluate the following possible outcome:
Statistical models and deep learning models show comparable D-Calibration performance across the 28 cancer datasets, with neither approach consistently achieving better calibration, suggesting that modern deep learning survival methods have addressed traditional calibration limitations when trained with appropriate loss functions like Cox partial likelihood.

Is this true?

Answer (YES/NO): NO